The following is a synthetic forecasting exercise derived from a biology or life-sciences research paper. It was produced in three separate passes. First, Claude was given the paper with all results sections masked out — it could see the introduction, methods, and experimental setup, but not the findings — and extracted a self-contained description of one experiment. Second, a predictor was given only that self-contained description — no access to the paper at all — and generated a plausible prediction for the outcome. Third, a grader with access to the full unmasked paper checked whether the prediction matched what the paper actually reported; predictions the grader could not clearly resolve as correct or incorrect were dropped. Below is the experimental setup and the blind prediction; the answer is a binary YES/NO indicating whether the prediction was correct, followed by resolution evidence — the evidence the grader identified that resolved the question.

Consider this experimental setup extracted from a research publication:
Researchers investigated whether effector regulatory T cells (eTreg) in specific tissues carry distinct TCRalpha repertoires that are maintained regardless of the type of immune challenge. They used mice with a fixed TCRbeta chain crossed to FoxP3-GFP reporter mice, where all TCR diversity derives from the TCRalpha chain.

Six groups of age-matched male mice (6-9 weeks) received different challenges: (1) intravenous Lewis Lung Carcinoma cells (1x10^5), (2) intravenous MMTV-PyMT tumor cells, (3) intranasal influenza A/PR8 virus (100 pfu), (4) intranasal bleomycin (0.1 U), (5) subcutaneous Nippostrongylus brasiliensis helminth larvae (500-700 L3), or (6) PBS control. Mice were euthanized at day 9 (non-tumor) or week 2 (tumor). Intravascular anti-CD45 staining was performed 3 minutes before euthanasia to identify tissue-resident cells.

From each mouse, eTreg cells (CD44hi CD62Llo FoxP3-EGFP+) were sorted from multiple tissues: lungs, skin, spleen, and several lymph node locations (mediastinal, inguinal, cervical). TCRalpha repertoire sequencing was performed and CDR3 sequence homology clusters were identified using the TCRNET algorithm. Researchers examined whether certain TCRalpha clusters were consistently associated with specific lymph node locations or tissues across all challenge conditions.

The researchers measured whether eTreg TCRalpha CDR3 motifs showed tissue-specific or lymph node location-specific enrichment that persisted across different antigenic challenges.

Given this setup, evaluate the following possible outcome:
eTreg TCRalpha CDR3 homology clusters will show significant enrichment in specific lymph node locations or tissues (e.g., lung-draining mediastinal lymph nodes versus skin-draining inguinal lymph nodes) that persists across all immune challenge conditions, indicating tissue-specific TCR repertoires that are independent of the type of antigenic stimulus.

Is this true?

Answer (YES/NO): YES